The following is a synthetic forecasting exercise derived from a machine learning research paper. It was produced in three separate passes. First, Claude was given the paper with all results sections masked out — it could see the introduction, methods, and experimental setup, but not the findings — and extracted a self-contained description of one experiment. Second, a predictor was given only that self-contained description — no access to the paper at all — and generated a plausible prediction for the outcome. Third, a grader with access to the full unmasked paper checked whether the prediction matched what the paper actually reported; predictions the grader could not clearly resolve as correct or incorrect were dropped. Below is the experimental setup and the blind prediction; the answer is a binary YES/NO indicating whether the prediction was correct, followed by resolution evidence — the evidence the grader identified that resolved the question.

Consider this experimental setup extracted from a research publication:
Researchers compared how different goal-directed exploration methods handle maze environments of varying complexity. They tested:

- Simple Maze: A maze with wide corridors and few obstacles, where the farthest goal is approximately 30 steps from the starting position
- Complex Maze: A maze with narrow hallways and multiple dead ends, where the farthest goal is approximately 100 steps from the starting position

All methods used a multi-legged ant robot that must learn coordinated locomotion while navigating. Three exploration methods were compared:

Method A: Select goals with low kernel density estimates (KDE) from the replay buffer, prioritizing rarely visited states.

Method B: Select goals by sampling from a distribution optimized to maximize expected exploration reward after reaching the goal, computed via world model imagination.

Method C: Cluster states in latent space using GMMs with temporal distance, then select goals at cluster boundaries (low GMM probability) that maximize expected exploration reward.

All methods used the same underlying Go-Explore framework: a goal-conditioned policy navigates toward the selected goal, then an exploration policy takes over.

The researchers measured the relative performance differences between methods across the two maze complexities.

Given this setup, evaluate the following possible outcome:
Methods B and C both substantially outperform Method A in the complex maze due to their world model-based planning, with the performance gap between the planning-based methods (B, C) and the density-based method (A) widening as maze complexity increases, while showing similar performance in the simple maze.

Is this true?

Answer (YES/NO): NO